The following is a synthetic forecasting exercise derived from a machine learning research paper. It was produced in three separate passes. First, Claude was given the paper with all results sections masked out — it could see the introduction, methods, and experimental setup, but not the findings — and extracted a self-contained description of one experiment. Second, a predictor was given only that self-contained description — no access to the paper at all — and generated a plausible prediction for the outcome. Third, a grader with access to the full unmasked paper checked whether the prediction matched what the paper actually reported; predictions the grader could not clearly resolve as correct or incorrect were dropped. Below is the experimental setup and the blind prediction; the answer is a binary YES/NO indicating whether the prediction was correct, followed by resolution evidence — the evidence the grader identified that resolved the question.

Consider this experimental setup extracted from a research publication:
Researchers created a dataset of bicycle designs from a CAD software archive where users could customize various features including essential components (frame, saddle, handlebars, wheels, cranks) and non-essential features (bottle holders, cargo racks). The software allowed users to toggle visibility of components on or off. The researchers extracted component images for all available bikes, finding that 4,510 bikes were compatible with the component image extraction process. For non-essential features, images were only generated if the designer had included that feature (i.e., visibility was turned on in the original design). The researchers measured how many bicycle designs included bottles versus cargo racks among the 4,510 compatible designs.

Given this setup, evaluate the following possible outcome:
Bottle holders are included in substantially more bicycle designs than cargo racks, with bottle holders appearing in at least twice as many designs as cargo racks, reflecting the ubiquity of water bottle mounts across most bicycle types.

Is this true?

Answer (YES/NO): YES